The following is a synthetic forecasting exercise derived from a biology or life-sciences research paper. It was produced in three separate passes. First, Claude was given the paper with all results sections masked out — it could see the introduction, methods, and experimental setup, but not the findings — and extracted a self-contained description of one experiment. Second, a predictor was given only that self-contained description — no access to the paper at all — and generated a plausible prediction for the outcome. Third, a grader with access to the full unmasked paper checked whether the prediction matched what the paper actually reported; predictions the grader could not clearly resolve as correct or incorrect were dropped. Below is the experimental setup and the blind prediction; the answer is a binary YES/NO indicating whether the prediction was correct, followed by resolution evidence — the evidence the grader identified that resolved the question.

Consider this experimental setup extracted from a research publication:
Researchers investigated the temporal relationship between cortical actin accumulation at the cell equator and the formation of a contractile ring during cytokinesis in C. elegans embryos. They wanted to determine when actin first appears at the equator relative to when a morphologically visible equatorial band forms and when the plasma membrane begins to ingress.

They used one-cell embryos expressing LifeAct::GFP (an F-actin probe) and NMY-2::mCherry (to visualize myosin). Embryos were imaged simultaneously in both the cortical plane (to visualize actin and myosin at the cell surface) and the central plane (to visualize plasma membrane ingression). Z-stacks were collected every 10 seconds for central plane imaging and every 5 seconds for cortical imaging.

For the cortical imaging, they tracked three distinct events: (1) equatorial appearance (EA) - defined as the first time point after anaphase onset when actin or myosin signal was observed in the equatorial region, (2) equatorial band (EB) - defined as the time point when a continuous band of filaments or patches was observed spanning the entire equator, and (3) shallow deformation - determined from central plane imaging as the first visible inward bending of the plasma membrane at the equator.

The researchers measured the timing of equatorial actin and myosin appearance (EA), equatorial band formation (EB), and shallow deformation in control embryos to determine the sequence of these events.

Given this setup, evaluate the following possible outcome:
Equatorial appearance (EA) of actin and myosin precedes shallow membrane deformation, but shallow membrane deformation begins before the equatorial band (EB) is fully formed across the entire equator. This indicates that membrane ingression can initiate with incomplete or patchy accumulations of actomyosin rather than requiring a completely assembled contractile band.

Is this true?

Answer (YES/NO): NO